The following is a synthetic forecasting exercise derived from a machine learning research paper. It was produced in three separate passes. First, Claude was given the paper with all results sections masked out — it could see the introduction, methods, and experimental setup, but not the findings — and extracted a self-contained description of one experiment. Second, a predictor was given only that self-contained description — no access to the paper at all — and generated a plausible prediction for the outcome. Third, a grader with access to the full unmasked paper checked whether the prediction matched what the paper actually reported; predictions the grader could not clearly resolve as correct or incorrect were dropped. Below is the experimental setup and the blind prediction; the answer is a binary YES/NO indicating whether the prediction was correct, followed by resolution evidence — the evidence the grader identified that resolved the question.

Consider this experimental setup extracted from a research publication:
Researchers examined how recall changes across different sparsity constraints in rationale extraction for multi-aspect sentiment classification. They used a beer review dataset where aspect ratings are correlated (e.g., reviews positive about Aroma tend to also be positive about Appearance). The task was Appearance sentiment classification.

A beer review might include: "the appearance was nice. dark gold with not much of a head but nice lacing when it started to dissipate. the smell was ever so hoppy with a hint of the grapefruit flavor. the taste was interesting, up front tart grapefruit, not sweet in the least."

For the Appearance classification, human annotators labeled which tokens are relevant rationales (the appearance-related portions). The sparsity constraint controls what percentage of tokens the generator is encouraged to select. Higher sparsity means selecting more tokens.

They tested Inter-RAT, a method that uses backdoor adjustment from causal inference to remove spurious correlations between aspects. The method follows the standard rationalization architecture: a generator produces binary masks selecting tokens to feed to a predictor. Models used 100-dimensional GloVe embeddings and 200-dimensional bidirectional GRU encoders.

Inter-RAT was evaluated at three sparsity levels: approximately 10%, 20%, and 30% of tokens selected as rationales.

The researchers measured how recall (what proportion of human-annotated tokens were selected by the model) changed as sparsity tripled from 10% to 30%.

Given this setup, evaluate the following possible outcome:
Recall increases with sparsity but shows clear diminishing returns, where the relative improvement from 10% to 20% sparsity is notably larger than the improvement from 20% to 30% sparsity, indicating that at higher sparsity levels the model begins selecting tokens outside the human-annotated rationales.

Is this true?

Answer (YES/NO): YES